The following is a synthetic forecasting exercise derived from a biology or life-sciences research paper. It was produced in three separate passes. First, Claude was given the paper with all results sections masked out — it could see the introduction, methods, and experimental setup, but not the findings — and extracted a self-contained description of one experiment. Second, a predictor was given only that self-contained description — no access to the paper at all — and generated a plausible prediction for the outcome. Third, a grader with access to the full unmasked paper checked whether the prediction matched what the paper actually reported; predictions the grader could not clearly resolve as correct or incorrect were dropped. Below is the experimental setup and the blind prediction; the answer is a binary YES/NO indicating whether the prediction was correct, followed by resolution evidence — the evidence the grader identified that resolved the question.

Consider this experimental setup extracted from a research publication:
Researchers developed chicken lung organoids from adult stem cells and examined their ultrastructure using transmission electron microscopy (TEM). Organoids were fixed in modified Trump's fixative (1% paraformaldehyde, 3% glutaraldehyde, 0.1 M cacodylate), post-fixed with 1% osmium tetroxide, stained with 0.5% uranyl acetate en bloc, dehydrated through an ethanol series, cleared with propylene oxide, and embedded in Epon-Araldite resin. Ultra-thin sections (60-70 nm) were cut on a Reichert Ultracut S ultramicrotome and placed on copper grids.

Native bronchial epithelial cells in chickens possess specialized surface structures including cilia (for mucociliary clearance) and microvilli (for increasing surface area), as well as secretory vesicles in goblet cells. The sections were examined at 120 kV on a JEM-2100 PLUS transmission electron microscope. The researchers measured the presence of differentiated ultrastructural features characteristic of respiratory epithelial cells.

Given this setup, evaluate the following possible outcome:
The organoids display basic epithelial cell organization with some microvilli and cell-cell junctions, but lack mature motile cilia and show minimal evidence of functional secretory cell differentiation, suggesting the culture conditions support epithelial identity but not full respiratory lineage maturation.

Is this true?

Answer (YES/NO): NO